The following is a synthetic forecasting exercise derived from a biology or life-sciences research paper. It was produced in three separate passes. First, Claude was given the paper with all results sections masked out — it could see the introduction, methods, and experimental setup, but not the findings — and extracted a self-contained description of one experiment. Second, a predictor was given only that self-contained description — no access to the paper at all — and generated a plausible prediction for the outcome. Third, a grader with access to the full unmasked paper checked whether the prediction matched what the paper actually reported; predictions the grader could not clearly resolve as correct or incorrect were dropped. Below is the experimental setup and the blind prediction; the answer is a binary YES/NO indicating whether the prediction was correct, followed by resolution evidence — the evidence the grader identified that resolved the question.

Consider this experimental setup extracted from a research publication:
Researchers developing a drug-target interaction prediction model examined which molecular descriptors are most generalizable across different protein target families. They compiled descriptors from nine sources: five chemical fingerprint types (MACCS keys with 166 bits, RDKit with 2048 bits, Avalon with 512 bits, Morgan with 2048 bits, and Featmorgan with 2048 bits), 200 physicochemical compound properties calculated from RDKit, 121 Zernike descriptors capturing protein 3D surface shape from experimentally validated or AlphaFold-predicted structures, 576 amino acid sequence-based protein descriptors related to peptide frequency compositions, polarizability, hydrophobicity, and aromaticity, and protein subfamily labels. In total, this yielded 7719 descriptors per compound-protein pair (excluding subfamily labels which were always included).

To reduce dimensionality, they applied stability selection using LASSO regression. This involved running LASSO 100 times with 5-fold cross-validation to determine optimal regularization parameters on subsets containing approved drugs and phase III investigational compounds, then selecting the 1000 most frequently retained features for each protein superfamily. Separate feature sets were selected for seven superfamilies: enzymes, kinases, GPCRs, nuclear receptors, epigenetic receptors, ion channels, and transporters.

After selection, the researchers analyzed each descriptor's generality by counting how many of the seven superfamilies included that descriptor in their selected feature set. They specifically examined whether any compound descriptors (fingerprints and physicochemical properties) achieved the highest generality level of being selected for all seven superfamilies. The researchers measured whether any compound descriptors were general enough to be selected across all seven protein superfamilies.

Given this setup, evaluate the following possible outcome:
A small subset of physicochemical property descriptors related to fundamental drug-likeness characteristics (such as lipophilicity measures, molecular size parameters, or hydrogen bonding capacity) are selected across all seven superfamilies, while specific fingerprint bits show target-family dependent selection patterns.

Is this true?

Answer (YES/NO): NO